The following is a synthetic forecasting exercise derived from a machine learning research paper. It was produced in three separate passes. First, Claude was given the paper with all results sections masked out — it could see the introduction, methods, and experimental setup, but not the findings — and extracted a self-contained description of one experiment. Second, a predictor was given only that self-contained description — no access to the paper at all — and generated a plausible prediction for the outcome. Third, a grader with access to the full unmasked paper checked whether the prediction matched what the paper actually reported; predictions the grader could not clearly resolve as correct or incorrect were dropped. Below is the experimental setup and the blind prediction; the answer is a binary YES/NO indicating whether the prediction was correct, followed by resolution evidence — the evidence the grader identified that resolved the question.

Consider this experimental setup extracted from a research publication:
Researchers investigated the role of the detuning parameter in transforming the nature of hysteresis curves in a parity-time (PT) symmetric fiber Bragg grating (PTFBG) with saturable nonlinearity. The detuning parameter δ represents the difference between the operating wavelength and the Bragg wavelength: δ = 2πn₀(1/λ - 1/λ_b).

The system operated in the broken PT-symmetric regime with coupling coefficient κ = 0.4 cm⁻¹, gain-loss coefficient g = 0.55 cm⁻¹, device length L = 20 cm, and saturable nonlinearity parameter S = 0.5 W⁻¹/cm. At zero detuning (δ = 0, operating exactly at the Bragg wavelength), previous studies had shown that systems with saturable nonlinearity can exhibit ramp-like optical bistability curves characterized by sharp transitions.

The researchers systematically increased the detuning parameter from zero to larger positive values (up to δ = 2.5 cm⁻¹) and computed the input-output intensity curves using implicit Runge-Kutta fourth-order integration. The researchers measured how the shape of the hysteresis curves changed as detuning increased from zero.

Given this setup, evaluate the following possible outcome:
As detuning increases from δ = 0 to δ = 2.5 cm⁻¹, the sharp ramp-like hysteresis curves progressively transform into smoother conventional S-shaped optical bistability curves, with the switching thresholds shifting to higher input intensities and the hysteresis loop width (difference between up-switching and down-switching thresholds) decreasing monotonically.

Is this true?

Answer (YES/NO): NO